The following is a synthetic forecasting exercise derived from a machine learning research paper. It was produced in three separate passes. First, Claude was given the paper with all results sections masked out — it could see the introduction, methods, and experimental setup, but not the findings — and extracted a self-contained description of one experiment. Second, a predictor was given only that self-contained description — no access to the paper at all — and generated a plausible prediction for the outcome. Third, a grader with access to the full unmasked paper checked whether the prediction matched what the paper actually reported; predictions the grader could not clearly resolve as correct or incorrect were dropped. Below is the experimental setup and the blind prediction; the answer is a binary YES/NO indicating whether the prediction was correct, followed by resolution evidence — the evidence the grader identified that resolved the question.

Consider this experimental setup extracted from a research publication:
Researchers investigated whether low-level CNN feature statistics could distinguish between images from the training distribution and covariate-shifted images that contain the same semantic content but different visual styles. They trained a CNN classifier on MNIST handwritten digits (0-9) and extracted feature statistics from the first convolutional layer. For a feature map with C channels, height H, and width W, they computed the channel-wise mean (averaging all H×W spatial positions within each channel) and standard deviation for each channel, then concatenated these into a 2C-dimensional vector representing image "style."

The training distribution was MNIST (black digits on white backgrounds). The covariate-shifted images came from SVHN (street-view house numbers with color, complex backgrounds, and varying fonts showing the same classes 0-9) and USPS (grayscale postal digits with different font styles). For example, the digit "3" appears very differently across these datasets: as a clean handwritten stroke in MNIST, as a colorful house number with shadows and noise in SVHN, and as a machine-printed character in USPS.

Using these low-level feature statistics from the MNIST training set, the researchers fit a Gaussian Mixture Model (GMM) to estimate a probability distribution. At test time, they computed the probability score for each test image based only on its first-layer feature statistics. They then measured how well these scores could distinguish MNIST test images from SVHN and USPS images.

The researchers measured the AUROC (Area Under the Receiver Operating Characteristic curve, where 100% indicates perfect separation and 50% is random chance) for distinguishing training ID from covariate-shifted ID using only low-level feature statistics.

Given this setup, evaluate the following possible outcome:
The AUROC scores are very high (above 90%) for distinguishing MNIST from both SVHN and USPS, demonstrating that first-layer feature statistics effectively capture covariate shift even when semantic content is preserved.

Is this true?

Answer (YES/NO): YES